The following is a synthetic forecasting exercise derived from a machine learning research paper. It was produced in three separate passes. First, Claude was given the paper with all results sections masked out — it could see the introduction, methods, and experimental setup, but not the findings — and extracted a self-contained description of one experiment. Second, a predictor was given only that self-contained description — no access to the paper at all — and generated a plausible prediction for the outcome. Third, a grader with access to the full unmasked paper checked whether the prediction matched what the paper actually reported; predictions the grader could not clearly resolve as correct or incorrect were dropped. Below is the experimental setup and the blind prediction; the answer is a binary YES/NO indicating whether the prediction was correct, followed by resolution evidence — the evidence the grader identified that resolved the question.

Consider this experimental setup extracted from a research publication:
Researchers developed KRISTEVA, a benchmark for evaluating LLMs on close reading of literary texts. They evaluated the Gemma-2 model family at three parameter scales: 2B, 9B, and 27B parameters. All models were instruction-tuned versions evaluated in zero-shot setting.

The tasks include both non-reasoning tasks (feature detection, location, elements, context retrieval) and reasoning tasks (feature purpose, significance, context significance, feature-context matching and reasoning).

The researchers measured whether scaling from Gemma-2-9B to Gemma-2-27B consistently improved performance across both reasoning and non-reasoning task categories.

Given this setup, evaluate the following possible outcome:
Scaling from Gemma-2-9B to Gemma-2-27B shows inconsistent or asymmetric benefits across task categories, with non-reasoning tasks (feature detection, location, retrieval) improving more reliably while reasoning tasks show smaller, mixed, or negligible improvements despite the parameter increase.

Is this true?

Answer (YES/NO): YES